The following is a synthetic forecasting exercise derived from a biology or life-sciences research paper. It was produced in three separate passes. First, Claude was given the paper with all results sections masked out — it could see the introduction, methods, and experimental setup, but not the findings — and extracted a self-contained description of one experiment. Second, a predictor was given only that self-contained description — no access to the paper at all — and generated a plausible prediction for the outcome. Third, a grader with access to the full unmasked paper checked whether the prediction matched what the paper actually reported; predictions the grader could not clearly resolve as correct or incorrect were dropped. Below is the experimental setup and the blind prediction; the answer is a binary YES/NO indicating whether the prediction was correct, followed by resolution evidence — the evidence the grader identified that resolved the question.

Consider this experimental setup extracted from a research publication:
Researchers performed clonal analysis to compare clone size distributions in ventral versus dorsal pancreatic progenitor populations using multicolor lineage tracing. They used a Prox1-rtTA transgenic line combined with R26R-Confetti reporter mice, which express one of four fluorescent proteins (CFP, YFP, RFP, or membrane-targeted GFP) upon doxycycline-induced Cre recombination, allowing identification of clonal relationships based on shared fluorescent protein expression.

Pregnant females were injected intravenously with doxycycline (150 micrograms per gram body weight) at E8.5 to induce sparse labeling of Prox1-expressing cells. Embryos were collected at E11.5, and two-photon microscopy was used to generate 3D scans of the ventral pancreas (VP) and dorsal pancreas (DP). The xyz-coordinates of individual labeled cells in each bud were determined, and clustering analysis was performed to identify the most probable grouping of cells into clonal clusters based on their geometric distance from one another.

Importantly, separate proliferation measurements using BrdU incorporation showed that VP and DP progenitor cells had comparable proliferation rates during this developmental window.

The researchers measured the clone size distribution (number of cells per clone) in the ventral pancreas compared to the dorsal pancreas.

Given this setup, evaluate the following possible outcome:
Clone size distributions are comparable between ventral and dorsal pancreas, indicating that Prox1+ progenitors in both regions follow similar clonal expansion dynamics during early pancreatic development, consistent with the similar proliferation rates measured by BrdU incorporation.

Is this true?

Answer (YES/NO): NO